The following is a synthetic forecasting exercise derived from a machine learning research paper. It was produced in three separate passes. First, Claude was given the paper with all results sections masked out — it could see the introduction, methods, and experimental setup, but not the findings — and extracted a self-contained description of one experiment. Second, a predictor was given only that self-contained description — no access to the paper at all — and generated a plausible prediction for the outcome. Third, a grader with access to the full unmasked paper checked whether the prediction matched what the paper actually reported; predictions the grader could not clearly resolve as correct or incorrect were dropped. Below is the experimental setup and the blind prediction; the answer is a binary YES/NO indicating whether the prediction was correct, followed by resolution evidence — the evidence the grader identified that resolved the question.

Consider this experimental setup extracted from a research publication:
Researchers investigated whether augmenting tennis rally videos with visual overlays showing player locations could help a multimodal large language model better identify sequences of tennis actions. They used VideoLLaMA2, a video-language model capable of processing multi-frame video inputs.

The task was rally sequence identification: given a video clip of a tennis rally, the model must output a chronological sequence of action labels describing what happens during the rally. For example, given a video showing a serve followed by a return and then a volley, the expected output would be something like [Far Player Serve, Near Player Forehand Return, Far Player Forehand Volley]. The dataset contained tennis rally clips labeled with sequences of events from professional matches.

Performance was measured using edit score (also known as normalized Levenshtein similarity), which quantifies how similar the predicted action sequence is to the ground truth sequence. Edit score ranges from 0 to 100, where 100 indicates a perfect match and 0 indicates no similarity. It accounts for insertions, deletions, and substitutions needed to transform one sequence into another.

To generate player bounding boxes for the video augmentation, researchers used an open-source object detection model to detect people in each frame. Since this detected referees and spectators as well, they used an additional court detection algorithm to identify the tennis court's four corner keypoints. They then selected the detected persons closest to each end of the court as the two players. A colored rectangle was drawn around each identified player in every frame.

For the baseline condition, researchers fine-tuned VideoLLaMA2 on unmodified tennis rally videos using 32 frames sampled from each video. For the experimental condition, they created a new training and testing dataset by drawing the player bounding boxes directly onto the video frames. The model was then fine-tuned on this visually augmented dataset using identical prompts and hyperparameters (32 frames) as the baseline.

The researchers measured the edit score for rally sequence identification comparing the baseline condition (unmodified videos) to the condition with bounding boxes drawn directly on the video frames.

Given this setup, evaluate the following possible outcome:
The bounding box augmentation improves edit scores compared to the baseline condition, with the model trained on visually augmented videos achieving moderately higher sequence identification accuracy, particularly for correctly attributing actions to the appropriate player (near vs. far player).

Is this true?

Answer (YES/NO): NO